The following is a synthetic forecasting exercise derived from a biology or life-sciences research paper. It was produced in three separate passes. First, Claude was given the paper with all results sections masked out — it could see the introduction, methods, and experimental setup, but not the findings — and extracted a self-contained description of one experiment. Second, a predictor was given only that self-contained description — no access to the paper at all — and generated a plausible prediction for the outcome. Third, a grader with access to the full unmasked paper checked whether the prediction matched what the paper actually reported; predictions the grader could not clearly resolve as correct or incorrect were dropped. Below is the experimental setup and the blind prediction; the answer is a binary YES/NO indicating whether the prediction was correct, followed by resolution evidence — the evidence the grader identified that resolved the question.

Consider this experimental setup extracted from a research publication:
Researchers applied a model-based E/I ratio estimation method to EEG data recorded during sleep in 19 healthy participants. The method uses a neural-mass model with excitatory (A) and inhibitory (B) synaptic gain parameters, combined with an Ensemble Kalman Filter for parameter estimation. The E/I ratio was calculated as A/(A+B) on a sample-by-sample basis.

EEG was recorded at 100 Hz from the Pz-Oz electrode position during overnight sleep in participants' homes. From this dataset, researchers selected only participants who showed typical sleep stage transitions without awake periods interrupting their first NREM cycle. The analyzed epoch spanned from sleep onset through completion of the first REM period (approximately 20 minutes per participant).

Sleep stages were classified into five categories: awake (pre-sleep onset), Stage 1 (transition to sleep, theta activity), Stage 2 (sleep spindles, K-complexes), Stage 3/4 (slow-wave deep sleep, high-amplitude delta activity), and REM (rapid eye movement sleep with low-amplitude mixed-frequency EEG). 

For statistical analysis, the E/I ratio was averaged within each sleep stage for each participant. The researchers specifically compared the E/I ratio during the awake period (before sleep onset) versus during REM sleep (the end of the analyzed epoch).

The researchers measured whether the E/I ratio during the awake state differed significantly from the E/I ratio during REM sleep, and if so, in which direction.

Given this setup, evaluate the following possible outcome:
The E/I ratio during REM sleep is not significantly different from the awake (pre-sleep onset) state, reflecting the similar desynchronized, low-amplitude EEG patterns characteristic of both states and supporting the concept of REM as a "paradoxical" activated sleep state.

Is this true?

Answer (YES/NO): YES